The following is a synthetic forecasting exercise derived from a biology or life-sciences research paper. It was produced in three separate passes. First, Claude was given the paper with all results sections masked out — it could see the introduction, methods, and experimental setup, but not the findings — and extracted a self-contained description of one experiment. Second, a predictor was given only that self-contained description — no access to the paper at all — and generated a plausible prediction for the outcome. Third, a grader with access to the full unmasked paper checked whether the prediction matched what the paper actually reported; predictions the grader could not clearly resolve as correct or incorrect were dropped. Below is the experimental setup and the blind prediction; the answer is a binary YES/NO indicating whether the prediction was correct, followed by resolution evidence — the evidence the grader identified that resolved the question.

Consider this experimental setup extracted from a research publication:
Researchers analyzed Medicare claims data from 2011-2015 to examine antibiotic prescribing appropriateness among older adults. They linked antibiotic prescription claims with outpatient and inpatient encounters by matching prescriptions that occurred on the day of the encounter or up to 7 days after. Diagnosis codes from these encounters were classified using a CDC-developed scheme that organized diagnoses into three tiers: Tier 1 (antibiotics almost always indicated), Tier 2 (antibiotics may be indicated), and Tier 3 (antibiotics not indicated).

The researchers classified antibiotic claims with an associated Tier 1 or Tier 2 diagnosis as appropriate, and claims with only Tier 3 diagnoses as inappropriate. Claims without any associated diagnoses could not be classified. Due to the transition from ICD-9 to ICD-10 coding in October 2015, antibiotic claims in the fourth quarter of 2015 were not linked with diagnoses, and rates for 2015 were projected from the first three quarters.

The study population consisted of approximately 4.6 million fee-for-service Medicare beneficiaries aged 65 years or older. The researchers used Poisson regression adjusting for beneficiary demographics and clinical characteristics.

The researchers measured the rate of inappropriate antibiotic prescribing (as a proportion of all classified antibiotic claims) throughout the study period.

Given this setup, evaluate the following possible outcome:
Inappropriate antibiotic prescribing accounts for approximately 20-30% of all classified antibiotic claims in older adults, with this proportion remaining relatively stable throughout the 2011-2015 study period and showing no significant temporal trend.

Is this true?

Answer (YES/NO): NO